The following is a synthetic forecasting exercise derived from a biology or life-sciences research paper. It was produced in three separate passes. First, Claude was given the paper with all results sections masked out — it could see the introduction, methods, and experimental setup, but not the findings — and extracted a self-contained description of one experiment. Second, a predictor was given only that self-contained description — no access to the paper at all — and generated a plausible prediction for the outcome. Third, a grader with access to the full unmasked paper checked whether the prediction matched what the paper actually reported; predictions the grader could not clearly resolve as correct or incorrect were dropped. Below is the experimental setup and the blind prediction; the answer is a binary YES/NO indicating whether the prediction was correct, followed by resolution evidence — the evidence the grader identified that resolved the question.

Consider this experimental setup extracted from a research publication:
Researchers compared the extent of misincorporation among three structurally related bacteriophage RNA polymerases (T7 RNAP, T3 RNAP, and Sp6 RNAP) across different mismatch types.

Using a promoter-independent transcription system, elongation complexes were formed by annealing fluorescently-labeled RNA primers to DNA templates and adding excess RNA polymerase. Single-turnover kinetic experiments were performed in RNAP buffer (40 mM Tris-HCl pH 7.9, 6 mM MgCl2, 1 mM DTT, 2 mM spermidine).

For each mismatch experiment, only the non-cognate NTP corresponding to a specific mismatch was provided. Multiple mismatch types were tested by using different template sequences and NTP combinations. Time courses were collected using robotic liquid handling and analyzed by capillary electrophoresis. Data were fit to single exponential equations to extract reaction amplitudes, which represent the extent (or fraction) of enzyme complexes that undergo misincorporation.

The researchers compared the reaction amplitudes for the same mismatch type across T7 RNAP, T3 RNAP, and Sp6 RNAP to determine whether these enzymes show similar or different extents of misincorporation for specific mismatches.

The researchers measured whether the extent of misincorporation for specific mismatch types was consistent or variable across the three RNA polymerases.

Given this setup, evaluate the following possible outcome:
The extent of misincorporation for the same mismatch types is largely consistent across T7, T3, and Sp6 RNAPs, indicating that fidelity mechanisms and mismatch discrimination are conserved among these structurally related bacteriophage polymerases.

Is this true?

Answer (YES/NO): YES